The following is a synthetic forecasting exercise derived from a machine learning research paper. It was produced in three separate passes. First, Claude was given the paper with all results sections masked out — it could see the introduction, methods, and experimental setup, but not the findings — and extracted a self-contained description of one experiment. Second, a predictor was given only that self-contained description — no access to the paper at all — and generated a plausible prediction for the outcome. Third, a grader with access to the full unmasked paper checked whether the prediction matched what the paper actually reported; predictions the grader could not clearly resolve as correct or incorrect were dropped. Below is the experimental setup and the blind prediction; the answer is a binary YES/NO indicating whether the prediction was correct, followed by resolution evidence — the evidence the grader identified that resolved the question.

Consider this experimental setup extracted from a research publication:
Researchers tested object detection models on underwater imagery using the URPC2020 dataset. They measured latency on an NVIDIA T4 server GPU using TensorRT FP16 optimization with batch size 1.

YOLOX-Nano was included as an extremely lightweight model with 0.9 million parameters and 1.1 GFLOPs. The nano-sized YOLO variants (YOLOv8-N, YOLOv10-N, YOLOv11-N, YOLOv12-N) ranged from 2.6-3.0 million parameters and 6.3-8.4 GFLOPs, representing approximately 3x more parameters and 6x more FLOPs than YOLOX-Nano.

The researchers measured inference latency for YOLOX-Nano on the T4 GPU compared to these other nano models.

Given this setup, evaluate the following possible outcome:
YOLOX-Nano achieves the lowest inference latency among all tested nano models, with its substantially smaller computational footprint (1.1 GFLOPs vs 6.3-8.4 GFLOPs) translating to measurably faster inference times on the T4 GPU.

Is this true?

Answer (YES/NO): NO